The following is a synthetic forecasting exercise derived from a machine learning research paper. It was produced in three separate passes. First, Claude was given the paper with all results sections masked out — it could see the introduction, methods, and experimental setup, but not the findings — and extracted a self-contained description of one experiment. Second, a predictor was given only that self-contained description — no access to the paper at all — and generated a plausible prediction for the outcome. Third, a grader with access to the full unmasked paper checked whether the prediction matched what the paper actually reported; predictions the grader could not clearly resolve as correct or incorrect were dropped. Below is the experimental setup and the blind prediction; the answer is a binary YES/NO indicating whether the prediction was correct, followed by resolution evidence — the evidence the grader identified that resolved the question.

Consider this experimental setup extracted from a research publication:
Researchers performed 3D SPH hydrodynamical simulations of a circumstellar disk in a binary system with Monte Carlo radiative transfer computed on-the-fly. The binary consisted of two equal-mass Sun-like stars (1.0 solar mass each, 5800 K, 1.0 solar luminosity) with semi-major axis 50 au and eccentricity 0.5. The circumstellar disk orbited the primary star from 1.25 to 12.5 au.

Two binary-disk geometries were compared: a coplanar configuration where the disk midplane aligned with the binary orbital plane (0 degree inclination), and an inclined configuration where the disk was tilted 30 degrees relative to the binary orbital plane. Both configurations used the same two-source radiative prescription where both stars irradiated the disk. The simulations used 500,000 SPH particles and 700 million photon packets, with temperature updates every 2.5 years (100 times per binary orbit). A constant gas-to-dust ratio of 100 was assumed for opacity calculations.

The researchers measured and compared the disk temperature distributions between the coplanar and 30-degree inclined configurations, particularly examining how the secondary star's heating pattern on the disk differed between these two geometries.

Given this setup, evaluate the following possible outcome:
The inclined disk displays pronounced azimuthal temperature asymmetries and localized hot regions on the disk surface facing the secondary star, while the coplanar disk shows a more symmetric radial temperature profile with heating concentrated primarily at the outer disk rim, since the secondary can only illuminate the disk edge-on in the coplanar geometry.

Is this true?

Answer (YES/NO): NO